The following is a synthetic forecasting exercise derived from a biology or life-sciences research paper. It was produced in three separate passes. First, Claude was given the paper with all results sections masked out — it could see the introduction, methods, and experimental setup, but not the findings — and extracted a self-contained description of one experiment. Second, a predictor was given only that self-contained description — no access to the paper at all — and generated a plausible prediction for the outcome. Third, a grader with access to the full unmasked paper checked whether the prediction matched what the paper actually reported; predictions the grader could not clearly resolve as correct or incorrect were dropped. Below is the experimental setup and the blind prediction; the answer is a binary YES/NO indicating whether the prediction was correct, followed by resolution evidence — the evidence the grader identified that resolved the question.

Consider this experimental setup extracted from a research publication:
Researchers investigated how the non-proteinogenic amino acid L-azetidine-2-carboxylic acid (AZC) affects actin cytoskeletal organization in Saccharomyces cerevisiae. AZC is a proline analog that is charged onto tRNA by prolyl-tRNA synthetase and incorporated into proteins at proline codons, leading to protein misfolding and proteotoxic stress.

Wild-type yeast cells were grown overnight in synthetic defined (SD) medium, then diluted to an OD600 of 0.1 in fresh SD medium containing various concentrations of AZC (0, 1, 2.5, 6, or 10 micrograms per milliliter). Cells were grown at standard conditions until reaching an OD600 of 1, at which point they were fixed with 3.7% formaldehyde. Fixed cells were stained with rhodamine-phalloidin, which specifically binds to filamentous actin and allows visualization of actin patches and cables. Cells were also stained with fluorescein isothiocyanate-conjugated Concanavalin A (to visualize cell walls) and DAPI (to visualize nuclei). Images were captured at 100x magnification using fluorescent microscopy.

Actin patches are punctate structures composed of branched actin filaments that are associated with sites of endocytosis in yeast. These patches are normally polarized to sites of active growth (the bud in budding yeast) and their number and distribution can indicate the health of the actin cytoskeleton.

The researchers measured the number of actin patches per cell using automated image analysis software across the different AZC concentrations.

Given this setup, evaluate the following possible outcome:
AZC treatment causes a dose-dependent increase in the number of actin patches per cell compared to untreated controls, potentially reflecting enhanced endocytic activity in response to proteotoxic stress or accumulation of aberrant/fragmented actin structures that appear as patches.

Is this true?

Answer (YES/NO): YES